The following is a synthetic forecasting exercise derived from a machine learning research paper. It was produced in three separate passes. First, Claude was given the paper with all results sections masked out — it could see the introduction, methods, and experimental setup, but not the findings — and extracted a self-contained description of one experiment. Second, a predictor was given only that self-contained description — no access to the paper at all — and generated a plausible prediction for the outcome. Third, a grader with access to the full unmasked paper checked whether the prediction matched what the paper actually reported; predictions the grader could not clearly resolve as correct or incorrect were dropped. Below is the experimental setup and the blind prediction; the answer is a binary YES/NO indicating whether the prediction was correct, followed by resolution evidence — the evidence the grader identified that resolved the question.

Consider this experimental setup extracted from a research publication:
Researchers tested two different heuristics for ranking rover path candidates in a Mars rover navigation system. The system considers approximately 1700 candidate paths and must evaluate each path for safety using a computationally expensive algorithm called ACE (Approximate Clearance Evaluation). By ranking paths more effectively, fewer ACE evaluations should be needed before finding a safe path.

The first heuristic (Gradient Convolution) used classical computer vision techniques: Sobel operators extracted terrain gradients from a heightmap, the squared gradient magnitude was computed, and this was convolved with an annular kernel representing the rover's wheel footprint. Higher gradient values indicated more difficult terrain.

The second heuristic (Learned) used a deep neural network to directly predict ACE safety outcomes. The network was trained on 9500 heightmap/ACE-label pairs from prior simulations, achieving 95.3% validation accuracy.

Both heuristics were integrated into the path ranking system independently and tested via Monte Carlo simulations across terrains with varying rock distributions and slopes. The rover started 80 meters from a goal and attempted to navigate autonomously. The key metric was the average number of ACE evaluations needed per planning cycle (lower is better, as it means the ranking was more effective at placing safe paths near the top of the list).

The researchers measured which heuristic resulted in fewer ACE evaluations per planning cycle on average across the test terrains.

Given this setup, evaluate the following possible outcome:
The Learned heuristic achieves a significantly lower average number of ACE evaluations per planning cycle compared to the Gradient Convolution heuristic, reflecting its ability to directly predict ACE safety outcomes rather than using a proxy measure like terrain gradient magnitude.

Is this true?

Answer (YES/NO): YES